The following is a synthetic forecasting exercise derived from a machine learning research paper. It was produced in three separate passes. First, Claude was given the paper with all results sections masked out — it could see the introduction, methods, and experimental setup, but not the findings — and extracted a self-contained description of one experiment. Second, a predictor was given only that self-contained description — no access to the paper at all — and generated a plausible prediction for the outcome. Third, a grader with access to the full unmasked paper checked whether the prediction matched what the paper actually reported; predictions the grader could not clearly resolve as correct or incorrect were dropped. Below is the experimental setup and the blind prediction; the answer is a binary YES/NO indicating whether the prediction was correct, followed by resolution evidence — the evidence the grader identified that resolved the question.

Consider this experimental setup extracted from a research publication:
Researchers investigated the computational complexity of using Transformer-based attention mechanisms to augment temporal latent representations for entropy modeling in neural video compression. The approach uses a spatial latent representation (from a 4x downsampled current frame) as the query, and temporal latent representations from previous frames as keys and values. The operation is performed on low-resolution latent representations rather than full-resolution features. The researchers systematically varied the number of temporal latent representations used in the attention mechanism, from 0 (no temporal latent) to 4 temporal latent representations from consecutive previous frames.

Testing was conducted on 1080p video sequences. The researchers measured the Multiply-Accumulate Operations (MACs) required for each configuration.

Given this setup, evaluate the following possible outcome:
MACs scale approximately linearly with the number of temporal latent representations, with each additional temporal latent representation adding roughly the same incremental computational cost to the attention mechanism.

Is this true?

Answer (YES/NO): YES